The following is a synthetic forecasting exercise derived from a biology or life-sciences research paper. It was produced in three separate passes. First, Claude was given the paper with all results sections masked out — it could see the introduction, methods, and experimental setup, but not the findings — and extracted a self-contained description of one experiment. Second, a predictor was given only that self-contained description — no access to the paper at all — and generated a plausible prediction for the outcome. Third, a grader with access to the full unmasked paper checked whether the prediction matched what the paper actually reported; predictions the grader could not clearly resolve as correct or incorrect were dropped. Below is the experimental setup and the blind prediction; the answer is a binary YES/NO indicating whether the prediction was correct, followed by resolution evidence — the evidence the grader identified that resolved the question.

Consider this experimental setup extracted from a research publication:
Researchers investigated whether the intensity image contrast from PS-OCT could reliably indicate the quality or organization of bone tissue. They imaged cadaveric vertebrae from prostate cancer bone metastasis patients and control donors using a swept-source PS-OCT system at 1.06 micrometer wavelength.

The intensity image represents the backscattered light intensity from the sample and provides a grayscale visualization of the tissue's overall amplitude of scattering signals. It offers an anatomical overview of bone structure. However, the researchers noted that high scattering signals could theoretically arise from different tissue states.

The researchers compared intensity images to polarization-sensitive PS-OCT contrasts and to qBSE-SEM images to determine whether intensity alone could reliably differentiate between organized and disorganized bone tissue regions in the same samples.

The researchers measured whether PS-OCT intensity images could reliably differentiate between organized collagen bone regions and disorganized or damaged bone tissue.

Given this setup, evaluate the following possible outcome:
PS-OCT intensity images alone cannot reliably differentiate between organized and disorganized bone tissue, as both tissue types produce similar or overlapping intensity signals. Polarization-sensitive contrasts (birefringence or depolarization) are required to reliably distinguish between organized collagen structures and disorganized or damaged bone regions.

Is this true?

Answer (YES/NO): YES